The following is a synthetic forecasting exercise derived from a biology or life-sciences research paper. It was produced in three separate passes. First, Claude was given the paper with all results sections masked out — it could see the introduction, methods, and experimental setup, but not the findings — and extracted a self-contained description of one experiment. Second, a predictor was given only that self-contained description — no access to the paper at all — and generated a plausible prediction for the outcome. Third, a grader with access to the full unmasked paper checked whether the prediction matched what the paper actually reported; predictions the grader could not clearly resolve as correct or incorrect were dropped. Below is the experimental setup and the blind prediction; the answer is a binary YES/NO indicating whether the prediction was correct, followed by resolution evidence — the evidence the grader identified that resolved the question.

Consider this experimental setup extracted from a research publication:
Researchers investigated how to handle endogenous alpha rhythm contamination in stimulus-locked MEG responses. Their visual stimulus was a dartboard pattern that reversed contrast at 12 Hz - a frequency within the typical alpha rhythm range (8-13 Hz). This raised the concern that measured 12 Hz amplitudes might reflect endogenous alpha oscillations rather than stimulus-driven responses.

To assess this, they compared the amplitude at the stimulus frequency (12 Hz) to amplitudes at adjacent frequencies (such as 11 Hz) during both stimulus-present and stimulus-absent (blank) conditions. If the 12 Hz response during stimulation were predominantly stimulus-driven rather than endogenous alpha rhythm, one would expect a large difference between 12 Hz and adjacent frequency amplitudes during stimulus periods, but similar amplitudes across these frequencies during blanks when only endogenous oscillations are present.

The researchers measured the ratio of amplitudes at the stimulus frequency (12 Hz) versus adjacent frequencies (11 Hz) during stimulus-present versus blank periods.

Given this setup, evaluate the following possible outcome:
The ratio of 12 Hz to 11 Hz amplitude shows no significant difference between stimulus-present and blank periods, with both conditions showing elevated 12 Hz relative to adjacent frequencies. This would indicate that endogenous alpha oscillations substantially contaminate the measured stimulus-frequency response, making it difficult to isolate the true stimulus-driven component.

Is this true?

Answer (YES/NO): NO